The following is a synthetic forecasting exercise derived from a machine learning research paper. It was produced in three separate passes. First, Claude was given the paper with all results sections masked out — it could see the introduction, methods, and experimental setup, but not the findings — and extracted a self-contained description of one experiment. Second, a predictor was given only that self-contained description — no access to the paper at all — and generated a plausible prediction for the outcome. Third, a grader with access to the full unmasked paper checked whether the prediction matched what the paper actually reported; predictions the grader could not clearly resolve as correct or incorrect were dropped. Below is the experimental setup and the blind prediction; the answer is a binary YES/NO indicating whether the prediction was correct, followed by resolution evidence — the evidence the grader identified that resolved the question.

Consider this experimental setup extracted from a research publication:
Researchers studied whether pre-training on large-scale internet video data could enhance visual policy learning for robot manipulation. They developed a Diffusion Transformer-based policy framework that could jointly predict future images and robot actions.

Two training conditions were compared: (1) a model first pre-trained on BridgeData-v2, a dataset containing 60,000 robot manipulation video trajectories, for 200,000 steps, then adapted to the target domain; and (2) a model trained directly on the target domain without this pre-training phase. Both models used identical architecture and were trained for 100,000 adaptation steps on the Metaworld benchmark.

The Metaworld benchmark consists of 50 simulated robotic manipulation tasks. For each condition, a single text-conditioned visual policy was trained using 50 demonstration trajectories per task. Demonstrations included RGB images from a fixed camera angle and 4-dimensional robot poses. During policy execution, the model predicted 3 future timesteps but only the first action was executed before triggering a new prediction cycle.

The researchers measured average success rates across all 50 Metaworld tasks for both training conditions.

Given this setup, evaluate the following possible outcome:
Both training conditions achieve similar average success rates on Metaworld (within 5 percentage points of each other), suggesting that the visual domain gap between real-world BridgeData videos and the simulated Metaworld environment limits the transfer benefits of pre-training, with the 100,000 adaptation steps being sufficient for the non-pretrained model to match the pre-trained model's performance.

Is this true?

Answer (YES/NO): NO